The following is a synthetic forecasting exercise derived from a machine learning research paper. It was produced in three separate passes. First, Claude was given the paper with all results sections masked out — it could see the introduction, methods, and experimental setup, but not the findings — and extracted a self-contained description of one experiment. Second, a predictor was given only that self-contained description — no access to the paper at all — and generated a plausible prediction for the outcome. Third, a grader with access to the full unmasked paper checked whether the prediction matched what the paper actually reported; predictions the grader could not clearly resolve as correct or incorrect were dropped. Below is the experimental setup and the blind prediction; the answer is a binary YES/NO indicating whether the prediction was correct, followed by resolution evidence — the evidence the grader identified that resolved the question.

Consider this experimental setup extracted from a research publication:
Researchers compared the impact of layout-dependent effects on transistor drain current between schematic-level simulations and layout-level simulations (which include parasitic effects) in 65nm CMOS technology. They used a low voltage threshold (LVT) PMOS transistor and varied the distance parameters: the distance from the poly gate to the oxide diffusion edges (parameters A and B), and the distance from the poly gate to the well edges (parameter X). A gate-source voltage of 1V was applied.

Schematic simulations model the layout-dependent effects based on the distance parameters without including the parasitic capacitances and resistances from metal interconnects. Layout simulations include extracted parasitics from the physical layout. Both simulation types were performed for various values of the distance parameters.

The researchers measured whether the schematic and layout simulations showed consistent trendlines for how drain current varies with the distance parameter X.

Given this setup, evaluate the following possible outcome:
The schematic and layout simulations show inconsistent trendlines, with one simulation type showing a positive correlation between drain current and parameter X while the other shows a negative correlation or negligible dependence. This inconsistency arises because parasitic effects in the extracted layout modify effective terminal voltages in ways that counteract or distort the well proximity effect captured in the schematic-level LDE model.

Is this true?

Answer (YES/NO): NO